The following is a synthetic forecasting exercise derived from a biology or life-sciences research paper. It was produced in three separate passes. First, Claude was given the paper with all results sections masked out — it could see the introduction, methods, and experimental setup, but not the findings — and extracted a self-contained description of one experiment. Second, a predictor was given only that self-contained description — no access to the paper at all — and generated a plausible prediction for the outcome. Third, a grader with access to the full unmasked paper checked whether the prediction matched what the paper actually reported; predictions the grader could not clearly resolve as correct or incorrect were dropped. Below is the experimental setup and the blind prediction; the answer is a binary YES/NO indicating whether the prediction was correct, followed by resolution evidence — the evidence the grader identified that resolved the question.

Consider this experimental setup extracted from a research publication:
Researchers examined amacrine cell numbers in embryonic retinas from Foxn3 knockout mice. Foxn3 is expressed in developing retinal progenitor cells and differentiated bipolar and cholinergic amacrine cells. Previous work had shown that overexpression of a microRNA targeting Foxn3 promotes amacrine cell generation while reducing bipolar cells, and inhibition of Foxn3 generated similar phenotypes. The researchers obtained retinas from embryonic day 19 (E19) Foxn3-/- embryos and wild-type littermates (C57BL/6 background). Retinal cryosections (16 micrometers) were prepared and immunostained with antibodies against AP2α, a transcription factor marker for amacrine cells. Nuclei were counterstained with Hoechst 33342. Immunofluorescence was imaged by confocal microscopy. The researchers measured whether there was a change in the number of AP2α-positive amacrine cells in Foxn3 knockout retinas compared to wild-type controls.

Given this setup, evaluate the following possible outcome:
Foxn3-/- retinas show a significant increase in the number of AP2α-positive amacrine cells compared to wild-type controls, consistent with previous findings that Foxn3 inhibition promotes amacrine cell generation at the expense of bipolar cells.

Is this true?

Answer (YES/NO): NO